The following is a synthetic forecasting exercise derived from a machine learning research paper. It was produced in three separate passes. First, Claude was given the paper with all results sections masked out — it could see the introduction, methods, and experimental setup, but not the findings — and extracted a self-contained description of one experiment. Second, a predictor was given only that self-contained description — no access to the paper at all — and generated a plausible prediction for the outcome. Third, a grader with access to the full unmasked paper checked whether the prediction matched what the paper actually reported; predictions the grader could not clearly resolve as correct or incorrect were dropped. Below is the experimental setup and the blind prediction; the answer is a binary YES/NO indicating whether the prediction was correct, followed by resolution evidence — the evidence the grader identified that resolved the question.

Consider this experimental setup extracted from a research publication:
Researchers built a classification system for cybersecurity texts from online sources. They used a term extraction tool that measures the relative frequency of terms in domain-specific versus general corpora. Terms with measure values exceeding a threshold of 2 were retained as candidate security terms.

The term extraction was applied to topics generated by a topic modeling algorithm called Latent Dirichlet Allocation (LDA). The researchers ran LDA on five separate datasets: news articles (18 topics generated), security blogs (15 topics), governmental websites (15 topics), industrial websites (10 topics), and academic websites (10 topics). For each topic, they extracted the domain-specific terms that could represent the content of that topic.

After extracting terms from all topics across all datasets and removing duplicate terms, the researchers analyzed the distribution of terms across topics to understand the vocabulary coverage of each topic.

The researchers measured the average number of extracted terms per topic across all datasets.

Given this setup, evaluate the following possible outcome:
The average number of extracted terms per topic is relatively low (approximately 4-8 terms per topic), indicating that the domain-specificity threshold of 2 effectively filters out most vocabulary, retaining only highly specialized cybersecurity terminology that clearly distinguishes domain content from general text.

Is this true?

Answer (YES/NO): NO